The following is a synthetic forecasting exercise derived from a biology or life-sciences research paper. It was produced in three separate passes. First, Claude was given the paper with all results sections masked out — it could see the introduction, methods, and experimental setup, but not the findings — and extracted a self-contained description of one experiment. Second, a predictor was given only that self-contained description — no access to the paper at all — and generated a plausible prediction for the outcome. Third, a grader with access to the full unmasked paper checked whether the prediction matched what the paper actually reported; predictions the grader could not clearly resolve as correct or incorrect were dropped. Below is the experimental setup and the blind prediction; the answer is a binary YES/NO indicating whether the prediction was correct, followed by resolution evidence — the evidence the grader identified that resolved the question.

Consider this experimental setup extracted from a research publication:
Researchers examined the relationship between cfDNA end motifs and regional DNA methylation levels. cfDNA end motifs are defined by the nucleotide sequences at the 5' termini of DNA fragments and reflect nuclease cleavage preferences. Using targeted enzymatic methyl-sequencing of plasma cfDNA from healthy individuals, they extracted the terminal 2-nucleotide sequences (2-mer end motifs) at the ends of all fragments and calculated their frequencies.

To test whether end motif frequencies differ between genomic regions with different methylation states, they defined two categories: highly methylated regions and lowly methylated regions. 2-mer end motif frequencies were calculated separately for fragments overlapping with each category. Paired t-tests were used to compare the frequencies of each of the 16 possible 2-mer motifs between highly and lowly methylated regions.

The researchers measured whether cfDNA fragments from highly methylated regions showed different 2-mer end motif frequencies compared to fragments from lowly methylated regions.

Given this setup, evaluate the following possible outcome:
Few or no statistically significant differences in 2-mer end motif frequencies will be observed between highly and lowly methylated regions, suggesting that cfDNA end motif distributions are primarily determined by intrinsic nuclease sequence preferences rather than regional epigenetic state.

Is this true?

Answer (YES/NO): NO